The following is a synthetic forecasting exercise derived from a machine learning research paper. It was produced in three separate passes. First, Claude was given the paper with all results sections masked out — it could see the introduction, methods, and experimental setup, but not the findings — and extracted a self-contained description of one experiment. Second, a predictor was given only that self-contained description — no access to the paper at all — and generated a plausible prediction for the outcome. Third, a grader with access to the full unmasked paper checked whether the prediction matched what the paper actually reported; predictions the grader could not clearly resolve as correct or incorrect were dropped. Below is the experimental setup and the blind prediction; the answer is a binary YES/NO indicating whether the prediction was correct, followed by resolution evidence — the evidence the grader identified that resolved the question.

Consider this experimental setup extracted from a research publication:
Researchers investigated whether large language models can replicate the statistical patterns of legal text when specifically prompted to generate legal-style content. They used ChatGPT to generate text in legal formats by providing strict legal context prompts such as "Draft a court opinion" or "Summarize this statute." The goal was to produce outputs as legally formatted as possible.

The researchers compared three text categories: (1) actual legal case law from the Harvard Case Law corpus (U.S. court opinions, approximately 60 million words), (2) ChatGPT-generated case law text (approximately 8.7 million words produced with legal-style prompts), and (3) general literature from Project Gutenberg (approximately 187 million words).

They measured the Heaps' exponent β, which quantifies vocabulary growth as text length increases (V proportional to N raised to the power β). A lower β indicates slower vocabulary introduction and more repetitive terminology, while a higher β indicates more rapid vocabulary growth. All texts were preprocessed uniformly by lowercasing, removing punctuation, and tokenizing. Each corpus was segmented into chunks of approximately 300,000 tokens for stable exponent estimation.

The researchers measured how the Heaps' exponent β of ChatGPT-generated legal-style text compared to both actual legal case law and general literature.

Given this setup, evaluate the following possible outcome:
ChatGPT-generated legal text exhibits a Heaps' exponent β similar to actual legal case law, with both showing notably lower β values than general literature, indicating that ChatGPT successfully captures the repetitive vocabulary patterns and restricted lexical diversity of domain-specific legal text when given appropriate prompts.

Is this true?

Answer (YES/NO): NO